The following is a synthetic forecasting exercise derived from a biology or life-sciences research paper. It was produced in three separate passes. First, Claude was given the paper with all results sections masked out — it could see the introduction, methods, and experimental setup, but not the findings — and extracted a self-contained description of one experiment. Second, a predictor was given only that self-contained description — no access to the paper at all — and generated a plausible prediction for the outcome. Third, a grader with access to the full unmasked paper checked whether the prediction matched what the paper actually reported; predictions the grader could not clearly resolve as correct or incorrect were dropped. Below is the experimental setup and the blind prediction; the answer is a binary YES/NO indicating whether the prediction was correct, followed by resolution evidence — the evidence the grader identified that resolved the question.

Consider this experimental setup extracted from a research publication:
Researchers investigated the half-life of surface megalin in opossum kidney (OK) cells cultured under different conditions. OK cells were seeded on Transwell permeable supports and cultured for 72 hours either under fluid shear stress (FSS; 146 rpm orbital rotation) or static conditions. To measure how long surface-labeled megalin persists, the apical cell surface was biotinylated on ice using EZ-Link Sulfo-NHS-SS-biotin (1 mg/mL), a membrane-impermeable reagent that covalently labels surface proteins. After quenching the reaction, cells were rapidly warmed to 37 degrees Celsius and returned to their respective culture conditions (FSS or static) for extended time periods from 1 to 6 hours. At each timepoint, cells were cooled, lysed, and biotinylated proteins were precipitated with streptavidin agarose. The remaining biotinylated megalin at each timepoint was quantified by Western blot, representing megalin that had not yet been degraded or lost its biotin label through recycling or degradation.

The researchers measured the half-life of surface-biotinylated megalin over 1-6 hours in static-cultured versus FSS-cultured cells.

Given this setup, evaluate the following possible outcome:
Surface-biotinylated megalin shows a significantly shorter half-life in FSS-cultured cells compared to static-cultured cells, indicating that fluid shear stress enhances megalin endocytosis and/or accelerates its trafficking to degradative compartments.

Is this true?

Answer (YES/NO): YES